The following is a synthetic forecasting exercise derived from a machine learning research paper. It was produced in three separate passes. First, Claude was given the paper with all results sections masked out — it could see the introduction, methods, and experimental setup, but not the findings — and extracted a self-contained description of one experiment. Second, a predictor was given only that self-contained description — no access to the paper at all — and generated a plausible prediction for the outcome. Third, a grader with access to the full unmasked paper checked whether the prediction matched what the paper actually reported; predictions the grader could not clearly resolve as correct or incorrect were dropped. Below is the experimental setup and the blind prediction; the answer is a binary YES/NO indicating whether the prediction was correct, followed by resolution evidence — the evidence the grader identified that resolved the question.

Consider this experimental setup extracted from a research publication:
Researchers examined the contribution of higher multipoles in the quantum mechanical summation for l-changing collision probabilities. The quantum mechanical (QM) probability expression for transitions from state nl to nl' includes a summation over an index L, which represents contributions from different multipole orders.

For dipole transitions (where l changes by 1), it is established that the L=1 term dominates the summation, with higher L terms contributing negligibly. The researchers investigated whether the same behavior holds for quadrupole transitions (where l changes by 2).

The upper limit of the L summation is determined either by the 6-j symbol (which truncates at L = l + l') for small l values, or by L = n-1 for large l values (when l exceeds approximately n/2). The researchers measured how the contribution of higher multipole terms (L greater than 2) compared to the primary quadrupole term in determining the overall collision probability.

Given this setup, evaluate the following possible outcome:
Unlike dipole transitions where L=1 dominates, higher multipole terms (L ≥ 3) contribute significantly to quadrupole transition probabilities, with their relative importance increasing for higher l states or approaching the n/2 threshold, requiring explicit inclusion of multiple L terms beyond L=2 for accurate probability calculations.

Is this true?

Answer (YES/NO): YES